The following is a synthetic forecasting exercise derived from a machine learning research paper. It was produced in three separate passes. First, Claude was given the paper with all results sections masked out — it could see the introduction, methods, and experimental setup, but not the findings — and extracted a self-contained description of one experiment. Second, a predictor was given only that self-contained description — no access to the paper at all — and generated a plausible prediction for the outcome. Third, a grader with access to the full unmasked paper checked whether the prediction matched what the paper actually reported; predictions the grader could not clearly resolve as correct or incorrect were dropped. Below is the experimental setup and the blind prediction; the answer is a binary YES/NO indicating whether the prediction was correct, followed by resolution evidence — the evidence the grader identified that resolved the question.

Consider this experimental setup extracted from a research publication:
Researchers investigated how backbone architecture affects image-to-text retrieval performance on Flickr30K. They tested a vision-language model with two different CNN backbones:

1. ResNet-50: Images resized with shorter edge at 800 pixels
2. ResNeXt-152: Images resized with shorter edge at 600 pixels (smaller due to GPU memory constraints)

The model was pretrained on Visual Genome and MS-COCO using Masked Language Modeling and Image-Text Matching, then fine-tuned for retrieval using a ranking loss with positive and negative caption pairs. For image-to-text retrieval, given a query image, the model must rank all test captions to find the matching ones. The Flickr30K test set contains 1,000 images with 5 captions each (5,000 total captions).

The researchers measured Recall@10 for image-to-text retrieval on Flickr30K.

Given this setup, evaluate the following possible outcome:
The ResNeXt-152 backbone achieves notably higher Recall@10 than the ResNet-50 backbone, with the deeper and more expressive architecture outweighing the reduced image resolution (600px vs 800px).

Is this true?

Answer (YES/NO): YES